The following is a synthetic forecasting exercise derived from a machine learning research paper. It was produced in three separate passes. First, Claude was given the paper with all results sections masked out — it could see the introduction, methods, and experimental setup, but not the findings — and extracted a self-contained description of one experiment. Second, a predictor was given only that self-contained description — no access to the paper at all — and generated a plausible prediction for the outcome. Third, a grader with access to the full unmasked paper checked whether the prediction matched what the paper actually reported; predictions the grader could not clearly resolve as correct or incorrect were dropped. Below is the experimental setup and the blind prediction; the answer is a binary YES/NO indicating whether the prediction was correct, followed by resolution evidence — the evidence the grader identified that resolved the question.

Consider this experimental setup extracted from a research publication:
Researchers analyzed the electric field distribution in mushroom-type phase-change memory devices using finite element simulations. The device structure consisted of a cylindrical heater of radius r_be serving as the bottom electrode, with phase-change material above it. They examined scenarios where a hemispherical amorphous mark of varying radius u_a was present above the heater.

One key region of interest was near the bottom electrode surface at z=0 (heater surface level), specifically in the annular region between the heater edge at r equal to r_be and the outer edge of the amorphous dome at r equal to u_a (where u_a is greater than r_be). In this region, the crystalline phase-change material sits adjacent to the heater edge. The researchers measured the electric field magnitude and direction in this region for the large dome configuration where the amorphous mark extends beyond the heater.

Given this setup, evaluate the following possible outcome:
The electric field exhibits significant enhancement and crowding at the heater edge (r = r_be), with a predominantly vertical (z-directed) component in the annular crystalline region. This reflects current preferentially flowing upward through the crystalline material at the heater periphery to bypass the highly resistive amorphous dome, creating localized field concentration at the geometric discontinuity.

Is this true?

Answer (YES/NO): NO